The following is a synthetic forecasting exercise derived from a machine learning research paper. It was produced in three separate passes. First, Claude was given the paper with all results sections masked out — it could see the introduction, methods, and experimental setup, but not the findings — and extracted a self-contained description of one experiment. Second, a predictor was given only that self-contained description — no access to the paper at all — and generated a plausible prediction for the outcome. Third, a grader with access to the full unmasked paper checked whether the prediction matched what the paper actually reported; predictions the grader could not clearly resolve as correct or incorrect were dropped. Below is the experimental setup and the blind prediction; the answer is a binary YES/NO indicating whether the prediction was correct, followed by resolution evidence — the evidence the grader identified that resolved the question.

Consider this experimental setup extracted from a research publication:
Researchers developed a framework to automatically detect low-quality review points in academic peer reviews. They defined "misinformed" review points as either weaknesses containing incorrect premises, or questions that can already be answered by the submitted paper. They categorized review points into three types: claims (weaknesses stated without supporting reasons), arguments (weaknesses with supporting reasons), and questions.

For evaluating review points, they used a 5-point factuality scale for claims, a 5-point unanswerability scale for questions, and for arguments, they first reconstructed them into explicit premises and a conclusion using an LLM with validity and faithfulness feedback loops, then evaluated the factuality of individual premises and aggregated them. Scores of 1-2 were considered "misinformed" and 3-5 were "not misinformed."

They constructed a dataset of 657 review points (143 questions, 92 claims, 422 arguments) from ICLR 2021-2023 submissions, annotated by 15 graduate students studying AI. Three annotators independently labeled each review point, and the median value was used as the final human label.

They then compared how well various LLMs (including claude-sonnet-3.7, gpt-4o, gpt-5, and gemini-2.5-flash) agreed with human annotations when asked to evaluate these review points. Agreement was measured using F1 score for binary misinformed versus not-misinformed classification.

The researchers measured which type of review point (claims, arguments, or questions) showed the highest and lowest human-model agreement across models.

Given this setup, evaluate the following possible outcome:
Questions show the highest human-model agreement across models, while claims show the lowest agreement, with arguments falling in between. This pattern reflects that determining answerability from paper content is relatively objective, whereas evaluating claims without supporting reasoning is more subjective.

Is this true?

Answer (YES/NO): YES